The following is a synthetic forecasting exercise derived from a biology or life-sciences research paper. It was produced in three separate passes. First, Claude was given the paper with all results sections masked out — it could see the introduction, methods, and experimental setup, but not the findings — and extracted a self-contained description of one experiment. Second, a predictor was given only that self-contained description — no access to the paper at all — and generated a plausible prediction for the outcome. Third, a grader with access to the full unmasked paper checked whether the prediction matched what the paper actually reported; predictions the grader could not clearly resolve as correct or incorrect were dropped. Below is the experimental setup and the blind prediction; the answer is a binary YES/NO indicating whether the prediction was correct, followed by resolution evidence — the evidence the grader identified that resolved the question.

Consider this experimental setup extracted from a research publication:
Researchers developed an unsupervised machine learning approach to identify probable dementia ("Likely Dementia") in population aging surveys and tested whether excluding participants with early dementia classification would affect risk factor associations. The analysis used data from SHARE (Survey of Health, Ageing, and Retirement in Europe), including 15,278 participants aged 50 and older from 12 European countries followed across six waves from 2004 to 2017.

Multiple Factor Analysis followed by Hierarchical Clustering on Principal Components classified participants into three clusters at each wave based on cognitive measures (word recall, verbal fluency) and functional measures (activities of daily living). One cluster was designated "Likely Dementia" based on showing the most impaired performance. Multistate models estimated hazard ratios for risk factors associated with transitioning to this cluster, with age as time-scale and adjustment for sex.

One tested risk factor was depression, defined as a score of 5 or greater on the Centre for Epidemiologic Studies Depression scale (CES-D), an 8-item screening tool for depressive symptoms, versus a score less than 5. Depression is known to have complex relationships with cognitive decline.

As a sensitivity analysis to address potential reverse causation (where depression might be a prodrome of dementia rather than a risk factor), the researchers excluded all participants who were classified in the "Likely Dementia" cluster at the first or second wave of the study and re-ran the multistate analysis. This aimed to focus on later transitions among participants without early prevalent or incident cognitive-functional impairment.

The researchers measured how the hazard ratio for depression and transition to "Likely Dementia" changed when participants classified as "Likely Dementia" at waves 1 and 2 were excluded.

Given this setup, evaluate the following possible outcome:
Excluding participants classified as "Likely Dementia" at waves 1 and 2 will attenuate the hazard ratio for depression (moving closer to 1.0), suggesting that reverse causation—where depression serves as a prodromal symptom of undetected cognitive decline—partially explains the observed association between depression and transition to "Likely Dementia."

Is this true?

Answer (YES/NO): NO